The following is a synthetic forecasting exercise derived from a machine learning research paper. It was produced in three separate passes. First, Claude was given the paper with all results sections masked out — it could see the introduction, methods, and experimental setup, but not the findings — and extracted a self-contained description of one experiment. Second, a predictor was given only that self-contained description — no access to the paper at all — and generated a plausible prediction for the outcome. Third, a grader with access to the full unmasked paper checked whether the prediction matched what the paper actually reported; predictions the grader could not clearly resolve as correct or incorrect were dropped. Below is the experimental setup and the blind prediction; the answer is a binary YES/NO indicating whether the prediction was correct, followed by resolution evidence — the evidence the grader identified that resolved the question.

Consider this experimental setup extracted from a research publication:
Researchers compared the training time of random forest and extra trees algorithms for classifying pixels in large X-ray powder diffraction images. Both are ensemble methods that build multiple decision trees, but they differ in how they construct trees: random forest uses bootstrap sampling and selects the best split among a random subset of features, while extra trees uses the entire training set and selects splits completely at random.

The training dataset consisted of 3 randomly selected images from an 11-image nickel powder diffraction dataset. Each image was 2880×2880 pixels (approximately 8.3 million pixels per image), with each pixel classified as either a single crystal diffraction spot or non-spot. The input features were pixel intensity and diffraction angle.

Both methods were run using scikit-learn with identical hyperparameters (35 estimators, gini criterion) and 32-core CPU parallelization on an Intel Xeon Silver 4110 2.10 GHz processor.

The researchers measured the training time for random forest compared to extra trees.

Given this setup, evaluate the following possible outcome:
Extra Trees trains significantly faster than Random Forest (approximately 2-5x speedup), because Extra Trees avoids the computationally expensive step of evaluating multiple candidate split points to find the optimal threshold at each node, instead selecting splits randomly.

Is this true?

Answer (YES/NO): YES